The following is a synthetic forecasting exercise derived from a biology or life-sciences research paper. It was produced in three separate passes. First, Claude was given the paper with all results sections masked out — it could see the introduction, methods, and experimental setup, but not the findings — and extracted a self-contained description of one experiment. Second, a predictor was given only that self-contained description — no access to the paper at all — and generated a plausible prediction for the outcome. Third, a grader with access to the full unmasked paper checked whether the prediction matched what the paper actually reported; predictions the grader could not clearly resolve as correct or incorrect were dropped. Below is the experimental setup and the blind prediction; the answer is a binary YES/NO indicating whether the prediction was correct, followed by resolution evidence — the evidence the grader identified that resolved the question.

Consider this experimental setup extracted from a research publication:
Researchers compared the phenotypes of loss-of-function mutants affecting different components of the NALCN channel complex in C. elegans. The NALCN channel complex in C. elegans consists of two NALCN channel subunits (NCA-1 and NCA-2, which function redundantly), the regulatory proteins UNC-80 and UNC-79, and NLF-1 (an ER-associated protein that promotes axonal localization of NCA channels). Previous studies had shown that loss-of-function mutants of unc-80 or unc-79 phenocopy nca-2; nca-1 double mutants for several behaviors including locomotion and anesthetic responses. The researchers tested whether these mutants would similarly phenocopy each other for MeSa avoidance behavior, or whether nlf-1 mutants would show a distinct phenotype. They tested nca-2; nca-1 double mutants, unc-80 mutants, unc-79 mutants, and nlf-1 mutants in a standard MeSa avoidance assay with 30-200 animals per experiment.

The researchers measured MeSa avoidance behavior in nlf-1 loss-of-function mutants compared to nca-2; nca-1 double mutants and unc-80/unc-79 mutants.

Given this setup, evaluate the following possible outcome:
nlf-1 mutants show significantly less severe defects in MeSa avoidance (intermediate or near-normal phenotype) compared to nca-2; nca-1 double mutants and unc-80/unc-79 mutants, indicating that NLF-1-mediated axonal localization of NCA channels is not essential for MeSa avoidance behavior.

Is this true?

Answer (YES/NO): YES